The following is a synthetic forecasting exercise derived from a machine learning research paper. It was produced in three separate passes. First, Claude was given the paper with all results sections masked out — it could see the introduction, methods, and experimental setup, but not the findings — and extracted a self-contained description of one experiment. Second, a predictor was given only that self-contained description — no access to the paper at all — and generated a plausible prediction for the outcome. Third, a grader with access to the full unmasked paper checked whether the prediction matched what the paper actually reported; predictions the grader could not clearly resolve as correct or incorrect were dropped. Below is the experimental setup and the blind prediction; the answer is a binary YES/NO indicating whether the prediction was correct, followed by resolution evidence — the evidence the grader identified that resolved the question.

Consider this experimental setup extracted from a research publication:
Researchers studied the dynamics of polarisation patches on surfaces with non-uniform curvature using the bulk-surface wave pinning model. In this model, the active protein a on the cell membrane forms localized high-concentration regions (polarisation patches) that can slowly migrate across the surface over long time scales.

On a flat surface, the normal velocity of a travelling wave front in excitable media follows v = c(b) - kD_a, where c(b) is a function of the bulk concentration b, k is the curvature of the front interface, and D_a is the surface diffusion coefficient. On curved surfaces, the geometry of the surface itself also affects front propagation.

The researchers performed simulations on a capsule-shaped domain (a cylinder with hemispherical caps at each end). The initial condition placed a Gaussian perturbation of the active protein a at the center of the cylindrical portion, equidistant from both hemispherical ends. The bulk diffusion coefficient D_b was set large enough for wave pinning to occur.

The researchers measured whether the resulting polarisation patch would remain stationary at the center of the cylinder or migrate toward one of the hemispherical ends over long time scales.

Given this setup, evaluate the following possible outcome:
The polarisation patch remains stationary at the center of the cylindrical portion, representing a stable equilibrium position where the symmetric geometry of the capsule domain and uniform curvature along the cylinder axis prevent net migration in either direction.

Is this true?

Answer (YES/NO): NO